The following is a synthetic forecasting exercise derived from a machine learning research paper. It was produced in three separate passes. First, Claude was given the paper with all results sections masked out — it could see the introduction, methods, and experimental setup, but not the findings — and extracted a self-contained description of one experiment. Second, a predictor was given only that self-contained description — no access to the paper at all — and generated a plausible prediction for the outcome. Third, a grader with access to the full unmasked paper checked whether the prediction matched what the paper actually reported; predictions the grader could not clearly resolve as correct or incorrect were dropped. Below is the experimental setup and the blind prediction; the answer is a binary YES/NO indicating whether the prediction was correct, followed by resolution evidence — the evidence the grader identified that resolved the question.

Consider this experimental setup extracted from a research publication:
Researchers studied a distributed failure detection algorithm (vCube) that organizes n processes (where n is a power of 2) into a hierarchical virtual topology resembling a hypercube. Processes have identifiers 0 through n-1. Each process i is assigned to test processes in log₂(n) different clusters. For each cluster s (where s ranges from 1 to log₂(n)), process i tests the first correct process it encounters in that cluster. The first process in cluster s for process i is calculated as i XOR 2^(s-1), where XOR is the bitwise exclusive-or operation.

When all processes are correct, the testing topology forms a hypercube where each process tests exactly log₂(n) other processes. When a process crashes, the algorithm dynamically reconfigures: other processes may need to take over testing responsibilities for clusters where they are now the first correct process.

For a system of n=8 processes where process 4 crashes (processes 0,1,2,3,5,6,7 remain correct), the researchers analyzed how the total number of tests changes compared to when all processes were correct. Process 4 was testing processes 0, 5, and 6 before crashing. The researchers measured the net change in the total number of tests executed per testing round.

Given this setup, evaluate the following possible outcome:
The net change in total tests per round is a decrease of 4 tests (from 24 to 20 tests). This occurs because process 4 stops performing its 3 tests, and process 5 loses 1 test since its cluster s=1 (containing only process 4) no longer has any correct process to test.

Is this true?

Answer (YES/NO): NO